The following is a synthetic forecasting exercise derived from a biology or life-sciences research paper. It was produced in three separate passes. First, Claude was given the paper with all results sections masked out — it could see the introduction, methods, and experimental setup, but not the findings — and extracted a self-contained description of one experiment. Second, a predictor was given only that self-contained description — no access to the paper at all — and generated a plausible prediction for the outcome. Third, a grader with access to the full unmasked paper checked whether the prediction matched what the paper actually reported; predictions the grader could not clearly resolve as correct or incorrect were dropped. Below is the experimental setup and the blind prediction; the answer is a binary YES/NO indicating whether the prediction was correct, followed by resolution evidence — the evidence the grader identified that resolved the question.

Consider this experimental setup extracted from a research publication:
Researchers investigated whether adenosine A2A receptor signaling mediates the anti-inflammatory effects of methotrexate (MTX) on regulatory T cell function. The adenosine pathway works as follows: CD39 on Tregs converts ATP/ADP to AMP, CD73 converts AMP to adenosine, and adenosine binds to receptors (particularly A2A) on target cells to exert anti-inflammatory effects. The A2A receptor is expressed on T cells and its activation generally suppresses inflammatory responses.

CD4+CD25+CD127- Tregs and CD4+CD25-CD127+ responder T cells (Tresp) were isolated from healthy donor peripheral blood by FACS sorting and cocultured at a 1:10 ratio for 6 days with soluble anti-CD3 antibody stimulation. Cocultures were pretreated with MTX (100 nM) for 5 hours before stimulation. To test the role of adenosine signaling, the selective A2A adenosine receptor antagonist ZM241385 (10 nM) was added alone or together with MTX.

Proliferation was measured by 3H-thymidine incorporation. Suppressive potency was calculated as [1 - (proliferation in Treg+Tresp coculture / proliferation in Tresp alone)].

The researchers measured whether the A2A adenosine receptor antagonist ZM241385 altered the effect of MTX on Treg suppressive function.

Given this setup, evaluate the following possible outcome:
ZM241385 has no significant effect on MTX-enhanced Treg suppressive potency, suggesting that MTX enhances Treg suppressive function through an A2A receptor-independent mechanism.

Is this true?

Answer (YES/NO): NO